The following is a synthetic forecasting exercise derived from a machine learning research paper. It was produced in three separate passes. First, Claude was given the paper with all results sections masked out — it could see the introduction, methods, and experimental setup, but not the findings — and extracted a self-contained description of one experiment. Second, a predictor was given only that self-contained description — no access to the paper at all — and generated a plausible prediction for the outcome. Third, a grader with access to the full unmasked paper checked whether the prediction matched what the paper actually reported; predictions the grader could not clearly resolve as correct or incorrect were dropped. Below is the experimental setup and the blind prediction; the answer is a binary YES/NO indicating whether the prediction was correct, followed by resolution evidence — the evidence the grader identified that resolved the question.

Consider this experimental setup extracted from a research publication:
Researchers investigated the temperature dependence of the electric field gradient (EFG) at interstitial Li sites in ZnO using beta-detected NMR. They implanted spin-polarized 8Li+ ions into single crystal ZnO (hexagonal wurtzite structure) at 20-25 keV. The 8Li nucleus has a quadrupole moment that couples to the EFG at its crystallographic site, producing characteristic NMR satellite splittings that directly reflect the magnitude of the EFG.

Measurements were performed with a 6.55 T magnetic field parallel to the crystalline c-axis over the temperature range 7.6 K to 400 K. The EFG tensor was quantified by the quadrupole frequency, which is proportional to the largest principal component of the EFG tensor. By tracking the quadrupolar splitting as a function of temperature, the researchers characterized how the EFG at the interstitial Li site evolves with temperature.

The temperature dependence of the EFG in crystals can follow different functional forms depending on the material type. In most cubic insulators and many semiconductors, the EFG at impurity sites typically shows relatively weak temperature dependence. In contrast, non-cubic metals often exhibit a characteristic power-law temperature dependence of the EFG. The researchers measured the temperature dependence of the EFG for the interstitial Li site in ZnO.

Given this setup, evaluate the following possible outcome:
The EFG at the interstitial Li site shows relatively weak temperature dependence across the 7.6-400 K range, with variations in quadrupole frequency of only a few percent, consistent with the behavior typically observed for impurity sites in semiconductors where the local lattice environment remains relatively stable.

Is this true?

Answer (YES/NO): NO